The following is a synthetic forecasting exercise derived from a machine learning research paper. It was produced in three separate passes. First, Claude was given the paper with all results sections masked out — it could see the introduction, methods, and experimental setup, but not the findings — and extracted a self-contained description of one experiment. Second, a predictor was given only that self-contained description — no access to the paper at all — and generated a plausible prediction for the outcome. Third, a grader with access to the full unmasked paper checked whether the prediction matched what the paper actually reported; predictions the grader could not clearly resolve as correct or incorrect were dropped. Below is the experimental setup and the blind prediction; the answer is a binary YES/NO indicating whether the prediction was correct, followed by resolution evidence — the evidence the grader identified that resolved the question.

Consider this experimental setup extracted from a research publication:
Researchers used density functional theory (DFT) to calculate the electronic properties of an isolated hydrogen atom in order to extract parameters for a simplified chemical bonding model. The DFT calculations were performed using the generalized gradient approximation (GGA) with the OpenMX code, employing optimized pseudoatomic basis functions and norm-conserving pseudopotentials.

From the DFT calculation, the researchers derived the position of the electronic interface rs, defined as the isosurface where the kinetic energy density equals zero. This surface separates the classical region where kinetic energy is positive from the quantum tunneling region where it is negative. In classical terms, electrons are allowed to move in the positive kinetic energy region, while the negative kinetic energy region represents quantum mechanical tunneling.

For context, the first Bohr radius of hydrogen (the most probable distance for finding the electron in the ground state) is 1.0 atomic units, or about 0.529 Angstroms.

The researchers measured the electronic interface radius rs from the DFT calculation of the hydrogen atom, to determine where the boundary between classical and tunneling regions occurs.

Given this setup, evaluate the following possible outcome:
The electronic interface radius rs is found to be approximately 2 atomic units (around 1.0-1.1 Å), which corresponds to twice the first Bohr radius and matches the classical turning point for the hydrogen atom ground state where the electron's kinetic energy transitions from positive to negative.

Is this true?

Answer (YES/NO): YES